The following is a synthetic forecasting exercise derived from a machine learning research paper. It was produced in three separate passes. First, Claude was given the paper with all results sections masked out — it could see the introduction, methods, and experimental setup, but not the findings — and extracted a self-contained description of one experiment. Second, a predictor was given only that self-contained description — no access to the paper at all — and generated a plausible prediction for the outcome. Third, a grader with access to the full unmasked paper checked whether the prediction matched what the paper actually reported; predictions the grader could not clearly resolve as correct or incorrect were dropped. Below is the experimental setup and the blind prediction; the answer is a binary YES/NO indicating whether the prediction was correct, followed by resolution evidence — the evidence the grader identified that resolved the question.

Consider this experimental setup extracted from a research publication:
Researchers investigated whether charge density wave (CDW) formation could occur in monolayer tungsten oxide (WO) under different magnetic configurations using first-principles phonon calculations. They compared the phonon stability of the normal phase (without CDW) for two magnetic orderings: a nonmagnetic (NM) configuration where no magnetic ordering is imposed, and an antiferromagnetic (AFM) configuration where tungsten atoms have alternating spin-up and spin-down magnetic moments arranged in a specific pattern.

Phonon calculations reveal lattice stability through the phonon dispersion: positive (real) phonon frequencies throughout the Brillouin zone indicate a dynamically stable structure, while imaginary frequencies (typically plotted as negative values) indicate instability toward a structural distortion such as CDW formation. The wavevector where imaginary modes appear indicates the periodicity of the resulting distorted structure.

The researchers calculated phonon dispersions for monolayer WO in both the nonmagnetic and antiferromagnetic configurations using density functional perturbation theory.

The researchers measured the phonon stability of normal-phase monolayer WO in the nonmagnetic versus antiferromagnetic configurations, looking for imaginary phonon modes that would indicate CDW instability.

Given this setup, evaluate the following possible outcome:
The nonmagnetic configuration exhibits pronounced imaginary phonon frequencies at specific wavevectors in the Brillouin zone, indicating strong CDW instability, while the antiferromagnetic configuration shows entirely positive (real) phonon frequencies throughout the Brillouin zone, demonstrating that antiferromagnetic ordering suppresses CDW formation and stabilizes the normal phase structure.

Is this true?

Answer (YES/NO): NO